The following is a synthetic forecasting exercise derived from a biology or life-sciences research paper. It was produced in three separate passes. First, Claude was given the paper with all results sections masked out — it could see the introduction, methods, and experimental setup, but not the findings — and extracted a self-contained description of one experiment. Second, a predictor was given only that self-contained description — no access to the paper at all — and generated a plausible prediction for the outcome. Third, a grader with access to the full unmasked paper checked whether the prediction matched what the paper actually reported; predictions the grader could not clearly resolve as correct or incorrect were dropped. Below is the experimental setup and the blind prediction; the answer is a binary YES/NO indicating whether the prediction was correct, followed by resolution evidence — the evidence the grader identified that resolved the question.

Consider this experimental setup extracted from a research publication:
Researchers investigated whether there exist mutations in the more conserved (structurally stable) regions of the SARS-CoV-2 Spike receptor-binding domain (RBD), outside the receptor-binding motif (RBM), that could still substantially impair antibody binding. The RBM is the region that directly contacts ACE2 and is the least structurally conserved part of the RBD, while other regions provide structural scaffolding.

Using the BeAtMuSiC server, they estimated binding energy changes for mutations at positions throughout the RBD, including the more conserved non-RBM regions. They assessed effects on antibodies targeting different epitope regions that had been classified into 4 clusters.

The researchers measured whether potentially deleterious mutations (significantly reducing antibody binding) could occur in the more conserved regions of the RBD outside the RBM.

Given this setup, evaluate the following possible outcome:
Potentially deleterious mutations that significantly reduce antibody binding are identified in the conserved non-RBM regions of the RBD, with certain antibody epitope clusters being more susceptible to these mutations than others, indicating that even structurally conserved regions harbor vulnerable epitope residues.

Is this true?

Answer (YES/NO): YES